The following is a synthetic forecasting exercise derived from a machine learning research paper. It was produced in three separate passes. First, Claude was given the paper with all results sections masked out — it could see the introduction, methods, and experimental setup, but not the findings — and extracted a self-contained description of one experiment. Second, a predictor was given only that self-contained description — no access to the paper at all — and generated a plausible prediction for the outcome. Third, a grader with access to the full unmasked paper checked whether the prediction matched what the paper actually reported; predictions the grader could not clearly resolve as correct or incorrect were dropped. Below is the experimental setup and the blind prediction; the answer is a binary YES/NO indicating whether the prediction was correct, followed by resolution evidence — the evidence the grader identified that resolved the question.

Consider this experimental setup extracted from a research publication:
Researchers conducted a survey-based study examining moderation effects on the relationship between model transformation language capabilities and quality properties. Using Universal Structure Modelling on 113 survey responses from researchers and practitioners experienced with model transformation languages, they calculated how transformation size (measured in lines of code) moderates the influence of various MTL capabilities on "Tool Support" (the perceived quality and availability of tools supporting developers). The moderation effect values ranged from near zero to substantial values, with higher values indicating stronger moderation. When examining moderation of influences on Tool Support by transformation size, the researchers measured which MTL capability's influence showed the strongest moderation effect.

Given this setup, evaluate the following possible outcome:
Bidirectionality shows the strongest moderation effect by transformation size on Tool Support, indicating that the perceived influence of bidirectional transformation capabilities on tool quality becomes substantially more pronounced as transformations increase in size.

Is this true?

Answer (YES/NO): NO